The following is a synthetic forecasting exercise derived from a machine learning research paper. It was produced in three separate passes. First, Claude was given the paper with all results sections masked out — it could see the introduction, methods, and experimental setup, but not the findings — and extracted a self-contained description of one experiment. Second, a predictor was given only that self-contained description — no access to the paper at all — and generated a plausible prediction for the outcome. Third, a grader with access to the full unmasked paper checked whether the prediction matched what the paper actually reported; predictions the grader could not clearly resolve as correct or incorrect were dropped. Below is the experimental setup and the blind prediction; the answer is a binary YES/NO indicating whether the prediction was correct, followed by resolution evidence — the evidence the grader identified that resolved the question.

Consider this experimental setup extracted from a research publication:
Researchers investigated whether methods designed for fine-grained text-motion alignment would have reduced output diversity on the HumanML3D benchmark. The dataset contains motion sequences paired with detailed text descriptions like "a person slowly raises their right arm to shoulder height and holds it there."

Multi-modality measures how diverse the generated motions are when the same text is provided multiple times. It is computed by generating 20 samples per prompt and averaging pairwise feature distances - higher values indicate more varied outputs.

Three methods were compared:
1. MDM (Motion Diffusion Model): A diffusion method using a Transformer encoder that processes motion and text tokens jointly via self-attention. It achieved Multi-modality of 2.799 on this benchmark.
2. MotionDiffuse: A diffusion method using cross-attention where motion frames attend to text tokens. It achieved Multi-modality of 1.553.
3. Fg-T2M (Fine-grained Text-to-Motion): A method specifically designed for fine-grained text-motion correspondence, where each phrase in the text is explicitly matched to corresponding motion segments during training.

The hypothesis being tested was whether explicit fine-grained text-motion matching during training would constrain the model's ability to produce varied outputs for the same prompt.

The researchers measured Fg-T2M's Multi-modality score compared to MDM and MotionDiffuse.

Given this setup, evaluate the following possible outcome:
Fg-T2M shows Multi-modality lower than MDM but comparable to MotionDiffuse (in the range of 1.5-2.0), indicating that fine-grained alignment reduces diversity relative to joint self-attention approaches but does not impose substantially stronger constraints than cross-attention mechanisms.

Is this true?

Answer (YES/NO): YES